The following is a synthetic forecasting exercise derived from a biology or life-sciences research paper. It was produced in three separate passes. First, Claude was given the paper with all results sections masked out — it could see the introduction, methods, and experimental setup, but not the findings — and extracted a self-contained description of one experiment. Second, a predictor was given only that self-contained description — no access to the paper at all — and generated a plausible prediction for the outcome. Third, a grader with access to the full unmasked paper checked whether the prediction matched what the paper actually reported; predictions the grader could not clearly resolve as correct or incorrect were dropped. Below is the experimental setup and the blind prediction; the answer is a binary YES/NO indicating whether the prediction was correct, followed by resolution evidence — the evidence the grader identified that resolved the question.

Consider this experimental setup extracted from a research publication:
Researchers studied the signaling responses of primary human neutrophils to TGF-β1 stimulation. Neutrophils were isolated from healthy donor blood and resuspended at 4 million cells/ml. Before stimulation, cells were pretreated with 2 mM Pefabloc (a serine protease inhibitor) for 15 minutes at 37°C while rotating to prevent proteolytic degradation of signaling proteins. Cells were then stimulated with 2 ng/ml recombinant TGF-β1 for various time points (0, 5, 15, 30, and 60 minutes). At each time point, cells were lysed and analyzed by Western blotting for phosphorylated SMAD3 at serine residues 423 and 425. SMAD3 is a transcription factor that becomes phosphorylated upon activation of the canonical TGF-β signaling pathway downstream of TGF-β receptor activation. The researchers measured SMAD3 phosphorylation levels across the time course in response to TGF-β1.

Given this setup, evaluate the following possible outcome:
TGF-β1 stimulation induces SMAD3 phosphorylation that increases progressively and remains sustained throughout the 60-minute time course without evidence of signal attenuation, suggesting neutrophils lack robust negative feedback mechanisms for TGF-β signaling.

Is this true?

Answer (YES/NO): NO